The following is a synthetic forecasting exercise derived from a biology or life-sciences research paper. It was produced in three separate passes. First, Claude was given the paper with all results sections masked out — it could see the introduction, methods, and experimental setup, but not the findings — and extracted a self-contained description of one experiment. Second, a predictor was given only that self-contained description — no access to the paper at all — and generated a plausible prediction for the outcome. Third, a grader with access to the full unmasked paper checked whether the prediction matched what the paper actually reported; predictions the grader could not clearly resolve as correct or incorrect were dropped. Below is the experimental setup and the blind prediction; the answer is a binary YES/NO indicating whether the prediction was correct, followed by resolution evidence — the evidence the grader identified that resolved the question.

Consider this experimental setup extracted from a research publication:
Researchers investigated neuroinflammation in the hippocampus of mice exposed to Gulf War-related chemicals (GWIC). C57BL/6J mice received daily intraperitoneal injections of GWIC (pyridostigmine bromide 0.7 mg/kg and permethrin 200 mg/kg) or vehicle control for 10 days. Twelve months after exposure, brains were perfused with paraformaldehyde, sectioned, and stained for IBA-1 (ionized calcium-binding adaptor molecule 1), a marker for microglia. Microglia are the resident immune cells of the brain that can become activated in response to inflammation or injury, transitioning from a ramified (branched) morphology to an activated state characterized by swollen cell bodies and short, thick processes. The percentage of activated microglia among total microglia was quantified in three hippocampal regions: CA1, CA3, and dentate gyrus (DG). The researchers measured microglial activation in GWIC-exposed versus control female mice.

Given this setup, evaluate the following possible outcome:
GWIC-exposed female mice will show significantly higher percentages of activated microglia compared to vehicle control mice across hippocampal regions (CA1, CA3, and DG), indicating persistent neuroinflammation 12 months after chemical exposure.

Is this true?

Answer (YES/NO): NO